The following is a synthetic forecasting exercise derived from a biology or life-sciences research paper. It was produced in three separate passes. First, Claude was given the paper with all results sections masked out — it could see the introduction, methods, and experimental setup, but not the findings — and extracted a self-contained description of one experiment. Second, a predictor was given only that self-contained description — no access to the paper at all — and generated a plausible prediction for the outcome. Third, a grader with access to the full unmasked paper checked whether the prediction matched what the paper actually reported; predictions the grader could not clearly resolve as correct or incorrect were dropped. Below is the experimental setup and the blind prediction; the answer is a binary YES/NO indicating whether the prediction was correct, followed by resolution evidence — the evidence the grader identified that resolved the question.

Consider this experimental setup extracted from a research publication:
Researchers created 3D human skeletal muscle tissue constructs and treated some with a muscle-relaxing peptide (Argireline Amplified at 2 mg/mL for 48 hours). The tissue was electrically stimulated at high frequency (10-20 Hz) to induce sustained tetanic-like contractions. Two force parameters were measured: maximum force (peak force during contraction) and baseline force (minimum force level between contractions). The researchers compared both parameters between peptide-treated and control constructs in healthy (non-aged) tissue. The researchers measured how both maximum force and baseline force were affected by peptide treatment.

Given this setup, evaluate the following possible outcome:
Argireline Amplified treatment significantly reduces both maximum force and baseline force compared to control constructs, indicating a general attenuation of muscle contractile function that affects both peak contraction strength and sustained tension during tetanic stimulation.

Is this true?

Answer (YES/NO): YES